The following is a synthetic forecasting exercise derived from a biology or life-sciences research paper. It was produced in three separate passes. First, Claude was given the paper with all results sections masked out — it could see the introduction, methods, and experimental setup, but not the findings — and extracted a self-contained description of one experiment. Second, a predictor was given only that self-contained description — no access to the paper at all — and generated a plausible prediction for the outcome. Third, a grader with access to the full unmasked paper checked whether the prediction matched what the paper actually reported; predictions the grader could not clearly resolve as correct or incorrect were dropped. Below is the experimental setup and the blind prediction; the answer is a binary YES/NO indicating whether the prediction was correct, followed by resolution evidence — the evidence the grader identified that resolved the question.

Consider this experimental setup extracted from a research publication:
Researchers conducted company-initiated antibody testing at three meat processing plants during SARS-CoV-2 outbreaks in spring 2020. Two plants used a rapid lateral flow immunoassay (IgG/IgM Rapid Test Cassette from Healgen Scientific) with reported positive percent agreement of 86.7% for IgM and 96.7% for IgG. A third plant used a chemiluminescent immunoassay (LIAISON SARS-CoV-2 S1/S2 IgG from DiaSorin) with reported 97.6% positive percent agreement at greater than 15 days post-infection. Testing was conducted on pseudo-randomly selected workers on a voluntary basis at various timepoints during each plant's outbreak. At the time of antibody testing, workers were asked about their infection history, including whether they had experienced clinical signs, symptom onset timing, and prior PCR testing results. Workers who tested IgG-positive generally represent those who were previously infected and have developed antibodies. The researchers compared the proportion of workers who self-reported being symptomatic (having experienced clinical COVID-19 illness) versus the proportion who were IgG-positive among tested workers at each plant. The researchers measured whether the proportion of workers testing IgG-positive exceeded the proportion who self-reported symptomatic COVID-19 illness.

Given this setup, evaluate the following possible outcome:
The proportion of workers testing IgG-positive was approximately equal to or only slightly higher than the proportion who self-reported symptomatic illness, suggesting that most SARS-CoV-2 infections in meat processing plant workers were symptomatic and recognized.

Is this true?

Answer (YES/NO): NO